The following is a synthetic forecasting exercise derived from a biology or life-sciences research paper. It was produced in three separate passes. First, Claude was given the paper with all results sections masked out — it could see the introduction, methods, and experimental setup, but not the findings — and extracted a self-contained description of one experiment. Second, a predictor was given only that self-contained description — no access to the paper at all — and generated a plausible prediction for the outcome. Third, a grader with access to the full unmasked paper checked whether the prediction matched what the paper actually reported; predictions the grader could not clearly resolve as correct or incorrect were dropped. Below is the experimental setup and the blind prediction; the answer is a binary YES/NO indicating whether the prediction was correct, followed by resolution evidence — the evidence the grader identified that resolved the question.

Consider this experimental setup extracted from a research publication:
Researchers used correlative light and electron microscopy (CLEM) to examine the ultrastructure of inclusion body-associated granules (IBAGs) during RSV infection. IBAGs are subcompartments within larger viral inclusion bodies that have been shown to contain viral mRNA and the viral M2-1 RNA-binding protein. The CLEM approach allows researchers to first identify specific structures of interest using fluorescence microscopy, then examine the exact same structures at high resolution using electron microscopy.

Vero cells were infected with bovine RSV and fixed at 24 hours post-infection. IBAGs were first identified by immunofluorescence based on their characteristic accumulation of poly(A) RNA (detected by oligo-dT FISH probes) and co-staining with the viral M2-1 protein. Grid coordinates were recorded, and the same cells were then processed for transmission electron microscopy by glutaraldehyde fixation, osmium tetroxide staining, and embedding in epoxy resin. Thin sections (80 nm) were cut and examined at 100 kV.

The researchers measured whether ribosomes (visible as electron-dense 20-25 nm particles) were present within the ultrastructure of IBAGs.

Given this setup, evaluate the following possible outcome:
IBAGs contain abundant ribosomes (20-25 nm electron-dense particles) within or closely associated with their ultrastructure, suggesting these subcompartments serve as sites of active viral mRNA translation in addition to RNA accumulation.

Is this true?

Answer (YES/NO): NO